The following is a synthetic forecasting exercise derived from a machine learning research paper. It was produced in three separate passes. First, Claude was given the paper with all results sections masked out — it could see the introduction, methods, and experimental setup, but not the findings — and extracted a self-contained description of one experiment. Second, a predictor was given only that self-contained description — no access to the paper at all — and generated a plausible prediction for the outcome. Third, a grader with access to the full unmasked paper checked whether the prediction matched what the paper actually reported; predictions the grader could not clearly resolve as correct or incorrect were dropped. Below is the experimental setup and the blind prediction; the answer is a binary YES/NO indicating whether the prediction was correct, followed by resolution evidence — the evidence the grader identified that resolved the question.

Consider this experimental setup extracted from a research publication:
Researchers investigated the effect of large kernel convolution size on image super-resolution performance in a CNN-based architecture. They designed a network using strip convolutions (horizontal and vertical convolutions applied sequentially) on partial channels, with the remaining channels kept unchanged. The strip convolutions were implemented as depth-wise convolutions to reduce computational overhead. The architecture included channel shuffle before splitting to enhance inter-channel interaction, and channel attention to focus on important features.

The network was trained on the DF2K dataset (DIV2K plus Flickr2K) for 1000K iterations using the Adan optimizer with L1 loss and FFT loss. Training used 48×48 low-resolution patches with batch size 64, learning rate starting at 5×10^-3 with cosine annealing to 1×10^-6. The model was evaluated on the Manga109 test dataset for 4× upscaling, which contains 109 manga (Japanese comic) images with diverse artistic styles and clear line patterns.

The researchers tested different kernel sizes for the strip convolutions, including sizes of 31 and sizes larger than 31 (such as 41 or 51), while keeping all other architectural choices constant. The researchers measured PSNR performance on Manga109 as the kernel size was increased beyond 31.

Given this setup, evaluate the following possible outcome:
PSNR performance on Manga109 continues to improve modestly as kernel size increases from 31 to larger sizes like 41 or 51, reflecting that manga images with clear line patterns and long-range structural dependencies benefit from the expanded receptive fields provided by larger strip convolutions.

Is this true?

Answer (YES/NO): NO